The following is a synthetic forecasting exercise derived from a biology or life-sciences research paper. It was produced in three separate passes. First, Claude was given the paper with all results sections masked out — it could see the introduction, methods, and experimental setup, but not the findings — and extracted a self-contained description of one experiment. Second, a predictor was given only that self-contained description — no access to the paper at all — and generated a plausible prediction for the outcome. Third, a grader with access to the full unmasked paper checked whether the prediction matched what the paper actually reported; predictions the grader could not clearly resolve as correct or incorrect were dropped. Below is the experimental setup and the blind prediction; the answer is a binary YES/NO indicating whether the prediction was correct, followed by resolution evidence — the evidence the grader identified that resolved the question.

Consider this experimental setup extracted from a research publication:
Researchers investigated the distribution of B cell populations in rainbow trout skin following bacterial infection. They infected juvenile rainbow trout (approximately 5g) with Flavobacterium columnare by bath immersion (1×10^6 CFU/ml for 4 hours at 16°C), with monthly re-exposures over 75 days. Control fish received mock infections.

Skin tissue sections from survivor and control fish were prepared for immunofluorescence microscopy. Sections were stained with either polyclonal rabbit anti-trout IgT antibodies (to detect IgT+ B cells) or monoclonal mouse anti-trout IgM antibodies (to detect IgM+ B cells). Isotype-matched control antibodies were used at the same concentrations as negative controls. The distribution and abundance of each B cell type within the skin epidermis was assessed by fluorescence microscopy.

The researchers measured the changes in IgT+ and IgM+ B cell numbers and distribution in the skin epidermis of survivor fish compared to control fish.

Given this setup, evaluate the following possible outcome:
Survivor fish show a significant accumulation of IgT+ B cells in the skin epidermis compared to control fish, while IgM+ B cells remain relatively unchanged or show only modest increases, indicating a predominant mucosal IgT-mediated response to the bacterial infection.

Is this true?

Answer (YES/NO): YES